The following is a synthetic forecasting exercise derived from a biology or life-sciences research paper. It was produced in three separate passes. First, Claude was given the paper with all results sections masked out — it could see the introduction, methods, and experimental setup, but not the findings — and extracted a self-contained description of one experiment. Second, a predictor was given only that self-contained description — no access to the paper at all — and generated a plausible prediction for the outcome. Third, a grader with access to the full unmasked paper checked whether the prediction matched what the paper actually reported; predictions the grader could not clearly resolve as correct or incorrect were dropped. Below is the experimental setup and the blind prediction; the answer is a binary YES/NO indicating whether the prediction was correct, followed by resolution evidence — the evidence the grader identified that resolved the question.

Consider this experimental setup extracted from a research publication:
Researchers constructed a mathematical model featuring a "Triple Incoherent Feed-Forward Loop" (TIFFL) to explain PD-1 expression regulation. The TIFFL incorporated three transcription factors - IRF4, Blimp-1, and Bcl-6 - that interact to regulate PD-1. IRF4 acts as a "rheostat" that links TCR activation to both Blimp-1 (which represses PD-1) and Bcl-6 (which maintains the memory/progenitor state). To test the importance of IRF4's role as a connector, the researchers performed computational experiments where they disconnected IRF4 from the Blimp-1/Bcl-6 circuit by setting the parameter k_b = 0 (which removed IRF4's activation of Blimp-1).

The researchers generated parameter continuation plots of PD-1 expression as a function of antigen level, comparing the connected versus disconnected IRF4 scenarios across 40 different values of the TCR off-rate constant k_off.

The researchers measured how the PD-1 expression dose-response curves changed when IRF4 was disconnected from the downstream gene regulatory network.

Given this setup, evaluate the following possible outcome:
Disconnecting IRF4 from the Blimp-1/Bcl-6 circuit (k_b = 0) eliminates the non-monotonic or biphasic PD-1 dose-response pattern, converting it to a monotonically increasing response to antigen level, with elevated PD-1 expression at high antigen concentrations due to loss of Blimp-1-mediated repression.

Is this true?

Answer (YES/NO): NO